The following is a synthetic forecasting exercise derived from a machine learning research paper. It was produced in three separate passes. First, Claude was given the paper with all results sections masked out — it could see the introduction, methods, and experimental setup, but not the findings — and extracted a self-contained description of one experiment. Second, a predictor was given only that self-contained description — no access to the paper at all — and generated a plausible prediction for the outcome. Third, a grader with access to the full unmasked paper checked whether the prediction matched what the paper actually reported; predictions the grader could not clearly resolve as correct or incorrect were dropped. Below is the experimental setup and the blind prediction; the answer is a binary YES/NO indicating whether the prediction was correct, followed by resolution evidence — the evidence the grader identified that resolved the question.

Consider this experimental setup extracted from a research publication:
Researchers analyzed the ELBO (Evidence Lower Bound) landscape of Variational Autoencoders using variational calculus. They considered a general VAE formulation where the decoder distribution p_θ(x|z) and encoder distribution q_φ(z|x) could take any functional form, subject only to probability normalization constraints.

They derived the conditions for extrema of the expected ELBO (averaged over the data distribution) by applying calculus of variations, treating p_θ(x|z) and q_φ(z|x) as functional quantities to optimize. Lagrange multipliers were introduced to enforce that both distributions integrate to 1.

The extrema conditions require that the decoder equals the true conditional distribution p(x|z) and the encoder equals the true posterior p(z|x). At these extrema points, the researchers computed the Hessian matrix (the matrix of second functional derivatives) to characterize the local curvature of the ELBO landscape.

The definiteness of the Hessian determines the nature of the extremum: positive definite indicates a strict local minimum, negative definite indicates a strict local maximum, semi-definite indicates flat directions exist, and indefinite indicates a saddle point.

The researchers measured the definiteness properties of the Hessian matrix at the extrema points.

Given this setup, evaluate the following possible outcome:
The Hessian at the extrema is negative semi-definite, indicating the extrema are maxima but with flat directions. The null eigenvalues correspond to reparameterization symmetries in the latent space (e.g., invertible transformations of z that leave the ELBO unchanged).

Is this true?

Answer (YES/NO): NO